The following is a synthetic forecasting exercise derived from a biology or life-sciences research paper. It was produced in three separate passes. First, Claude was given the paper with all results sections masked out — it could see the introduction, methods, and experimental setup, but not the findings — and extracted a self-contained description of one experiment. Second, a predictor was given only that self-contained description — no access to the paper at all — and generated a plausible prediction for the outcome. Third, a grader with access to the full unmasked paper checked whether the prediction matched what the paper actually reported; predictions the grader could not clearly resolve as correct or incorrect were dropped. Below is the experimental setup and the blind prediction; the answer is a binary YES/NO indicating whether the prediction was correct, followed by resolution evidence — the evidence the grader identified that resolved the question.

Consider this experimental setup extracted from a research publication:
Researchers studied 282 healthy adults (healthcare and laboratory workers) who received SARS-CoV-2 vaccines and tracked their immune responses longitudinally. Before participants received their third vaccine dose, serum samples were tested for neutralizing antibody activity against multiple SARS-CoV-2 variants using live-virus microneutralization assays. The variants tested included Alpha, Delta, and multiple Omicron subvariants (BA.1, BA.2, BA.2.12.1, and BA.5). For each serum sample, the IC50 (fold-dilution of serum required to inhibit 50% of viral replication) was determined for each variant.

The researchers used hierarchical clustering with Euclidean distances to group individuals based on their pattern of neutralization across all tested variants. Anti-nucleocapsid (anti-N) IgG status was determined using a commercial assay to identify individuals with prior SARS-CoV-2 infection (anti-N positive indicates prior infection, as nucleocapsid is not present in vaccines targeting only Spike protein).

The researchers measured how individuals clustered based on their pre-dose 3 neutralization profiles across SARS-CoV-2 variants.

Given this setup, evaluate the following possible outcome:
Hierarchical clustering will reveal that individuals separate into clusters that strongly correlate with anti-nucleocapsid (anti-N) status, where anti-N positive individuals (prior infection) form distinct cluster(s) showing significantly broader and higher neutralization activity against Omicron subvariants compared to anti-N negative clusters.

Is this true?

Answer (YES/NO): NO